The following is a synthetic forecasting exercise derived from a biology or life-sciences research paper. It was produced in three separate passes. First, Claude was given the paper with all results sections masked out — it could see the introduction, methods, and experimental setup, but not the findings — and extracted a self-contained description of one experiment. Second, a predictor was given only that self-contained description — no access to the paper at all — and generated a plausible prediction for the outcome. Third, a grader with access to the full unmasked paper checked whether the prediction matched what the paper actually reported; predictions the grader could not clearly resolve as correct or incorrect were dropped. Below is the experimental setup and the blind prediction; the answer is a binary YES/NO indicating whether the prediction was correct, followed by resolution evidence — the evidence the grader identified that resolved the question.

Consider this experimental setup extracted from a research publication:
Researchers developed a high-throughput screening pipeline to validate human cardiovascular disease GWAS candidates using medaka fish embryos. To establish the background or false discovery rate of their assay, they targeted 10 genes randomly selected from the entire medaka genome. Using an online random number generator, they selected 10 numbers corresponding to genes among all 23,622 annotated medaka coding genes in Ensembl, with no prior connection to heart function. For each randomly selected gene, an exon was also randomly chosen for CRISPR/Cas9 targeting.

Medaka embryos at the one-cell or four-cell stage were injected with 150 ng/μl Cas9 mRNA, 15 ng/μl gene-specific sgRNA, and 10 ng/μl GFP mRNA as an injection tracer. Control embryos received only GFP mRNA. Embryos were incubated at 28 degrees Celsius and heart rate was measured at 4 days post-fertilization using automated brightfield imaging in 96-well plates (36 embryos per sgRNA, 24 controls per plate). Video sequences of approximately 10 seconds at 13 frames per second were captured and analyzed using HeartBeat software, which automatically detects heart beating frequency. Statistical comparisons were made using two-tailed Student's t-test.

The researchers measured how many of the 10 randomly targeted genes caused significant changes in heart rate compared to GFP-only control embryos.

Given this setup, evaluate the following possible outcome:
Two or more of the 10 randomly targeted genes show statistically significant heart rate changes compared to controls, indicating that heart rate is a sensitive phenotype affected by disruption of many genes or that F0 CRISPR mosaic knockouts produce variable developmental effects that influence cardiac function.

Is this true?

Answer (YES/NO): YES